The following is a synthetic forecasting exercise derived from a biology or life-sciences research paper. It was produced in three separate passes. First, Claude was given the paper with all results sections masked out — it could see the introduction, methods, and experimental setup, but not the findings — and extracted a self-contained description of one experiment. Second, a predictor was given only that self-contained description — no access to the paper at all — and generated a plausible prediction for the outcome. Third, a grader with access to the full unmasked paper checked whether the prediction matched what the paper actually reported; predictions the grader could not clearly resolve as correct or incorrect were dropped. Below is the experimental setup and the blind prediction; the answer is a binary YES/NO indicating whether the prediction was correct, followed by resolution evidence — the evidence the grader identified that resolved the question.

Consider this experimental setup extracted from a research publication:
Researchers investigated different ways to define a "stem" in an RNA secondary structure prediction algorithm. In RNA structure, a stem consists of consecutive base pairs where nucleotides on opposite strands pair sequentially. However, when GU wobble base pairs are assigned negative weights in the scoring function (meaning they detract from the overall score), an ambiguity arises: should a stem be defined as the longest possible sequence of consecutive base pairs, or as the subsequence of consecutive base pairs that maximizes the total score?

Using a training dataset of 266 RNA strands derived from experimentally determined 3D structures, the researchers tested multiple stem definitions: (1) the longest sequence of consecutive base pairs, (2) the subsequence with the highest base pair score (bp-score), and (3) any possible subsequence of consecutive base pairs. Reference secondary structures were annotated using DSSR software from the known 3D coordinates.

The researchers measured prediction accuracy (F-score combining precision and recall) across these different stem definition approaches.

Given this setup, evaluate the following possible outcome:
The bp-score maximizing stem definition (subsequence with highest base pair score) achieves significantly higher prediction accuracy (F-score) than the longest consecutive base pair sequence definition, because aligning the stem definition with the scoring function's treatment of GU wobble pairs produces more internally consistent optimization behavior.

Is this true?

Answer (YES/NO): NO